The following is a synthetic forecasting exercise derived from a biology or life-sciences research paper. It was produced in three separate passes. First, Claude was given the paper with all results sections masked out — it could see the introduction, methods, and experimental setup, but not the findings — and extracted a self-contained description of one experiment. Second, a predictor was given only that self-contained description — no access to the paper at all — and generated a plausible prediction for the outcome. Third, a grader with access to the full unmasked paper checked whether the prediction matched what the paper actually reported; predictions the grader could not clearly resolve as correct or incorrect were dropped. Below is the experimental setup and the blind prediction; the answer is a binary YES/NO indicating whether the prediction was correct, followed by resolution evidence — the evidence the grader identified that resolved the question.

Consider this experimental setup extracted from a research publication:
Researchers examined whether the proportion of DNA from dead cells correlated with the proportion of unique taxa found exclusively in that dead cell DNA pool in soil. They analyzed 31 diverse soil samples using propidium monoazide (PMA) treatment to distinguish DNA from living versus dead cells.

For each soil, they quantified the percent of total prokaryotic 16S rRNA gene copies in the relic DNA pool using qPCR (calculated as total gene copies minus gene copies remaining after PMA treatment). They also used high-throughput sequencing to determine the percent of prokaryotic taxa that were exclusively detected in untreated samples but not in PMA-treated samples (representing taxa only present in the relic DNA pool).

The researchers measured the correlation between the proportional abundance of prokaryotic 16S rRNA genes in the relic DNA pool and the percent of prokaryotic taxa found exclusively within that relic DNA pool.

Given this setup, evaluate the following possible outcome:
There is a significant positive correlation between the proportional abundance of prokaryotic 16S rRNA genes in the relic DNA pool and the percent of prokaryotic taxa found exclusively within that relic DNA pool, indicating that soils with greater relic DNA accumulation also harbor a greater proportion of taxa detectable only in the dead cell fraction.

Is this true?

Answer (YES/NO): YES